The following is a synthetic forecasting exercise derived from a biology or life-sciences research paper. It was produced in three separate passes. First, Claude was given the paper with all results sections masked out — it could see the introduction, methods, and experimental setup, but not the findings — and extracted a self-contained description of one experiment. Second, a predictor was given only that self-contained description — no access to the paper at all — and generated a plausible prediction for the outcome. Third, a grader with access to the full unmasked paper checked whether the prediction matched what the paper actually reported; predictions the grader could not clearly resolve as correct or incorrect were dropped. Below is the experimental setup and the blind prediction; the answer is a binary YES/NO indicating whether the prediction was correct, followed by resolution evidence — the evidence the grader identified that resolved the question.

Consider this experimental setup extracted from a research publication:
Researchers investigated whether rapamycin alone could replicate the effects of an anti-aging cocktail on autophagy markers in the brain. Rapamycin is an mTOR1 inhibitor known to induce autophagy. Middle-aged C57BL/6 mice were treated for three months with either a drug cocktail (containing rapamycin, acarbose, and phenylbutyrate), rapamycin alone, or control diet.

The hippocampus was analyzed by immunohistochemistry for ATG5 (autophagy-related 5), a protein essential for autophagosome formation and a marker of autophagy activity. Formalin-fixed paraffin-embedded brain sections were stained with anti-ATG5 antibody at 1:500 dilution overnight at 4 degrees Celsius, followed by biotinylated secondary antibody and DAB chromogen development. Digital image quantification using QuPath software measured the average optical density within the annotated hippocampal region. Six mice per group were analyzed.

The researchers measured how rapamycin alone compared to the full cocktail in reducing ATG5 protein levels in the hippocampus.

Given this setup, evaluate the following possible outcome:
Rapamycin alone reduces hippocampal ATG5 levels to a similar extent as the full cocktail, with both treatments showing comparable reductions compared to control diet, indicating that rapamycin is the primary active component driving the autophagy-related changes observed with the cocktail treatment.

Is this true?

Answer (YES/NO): YES